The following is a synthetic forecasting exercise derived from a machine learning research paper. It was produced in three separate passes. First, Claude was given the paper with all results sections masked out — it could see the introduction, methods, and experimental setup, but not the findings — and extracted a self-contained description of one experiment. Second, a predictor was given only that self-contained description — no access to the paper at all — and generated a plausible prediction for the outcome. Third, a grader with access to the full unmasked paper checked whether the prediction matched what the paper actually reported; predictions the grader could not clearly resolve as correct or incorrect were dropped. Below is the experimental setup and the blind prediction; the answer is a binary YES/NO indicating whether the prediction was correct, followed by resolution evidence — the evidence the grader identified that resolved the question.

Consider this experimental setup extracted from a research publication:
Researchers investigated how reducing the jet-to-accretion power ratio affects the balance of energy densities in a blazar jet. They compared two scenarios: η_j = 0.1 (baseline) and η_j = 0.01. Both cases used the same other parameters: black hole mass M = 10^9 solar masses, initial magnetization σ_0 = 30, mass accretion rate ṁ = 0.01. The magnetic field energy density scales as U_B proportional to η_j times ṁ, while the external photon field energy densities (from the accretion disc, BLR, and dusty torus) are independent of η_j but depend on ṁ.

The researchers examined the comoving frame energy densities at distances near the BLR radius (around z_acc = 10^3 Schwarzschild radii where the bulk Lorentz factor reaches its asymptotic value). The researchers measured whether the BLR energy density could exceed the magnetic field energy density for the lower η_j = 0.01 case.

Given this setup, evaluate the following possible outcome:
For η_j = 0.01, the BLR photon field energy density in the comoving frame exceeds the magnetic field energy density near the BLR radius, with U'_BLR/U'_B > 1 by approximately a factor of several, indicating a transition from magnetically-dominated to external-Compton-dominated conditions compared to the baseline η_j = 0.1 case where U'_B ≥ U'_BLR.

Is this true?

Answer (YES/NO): YES